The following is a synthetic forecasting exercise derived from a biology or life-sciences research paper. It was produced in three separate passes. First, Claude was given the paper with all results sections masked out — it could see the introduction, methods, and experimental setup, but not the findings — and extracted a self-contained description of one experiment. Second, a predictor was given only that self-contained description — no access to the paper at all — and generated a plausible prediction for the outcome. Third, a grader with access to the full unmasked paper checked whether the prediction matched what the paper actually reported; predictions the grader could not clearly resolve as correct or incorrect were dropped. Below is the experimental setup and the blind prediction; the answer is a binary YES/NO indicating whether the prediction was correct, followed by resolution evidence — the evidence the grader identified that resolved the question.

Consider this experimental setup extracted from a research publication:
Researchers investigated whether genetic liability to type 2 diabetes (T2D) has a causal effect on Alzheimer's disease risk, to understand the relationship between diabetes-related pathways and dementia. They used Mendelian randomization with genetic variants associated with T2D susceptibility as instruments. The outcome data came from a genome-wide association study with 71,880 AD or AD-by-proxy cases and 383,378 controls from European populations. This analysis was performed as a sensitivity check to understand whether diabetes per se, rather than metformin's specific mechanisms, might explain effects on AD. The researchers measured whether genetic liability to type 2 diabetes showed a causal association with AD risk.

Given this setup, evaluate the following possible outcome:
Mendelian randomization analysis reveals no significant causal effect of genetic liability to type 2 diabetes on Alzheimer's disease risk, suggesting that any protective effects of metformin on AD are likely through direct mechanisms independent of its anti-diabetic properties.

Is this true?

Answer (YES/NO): YES